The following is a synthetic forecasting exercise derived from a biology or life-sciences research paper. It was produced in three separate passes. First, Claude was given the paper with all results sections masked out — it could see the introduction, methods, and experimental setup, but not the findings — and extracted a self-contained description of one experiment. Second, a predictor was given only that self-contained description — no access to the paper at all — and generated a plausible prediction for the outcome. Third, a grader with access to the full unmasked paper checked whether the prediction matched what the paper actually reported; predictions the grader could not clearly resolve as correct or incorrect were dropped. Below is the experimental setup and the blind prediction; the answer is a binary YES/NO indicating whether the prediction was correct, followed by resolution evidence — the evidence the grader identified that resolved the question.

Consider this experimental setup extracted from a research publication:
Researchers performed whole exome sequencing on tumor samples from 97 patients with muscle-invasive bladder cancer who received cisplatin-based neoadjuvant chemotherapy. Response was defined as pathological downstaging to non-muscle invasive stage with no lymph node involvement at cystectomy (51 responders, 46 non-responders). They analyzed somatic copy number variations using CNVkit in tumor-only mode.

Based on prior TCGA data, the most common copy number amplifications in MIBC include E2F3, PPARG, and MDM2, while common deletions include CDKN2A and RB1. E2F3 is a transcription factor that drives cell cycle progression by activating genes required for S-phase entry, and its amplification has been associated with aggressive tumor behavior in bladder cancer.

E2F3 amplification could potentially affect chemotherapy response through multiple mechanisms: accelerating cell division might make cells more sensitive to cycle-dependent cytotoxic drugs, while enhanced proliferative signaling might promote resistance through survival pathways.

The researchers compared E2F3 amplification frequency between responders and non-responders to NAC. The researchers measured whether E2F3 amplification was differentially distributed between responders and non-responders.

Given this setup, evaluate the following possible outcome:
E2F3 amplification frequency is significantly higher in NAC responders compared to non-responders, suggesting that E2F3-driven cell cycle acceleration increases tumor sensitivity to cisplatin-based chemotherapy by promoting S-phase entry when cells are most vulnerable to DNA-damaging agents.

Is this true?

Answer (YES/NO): NO